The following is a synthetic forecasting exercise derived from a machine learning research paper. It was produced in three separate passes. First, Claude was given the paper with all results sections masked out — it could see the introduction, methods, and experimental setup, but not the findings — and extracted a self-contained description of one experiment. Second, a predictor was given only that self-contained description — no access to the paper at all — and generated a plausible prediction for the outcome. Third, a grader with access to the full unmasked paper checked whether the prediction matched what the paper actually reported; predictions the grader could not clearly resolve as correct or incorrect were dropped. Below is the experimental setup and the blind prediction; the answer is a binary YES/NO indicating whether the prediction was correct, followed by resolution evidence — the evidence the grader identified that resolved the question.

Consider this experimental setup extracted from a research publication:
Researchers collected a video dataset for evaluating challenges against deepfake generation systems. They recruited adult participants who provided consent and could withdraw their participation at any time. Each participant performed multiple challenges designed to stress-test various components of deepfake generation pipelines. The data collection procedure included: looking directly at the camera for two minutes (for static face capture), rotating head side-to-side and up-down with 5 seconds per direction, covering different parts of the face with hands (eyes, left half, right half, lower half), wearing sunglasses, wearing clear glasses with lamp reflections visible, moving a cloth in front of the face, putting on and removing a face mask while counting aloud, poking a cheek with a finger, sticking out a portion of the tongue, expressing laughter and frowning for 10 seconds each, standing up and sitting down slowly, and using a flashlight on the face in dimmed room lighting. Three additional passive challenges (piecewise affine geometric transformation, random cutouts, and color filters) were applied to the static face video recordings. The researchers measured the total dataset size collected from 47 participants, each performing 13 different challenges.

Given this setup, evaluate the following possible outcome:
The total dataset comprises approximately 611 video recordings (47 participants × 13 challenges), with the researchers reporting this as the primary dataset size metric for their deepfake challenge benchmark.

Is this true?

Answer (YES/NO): NO